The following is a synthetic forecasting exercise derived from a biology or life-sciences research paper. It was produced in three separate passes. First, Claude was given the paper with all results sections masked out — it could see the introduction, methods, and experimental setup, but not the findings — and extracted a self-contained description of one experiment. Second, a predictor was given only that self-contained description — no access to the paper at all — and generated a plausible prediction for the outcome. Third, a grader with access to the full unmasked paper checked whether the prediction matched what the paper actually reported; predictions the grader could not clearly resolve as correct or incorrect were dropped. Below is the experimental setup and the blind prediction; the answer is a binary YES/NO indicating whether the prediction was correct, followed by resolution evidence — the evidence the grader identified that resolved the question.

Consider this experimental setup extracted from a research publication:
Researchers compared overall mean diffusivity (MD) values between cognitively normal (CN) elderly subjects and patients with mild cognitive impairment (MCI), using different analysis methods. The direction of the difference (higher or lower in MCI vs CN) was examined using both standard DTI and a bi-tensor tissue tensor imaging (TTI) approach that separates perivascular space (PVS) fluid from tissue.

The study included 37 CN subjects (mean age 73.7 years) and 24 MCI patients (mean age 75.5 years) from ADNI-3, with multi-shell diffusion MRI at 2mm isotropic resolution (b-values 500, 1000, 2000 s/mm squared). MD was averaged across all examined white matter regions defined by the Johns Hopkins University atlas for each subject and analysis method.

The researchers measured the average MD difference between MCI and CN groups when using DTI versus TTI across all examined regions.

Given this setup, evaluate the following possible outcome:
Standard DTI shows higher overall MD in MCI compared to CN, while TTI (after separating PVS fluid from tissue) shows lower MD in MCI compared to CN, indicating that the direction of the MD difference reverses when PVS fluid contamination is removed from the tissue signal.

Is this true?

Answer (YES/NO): YES